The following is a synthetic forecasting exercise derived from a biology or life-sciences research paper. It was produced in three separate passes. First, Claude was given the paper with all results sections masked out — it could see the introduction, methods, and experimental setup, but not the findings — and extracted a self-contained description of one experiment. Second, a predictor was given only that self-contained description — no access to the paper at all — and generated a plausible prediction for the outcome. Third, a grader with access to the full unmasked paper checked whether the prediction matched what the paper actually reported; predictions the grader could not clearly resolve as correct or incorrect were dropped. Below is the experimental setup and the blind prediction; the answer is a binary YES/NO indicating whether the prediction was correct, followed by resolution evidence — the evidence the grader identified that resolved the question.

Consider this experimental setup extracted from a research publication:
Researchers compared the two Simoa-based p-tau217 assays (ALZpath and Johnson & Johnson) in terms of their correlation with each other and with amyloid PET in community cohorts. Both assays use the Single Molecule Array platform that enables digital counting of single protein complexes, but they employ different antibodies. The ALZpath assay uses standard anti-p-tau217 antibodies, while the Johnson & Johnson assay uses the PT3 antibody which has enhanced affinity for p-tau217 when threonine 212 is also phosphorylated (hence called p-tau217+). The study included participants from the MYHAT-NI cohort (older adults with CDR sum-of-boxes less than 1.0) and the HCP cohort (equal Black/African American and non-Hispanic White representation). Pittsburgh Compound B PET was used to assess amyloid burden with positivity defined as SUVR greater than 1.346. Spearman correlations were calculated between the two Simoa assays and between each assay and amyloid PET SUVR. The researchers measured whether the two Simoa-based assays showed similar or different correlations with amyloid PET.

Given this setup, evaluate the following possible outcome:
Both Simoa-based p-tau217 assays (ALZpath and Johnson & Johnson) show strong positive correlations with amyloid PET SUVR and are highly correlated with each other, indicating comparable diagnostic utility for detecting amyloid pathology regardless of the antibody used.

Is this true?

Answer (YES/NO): NO